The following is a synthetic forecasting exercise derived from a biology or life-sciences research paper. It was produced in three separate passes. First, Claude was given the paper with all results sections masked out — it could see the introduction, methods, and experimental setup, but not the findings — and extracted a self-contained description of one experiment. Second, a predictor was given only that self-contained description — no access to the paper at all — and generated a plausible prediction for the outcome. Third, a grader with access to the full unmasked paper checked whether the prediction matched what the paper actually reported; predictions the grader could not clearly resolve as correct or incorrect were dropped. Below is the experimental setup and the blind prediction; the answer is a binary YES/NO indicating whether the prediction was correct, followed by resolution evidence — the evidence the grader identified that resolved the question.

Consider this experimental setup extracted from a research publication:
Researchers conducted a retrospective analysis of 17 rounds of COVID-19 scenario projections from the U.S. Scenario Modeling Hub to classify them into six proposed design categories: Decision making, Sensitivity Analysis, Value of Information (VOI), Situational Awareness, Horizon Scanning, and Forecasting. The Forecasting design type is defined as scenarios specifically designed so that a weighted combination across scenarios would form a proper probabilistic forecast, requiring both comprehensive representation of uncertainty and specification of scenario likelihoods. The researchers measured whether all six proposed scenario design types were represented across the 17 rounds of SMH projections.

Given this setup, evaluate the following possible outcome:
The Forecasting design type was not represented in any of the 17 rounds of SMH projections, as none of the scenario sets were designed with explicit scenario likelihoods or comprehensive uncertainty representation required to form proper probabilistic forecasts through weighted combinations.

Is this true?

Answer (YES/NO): YES